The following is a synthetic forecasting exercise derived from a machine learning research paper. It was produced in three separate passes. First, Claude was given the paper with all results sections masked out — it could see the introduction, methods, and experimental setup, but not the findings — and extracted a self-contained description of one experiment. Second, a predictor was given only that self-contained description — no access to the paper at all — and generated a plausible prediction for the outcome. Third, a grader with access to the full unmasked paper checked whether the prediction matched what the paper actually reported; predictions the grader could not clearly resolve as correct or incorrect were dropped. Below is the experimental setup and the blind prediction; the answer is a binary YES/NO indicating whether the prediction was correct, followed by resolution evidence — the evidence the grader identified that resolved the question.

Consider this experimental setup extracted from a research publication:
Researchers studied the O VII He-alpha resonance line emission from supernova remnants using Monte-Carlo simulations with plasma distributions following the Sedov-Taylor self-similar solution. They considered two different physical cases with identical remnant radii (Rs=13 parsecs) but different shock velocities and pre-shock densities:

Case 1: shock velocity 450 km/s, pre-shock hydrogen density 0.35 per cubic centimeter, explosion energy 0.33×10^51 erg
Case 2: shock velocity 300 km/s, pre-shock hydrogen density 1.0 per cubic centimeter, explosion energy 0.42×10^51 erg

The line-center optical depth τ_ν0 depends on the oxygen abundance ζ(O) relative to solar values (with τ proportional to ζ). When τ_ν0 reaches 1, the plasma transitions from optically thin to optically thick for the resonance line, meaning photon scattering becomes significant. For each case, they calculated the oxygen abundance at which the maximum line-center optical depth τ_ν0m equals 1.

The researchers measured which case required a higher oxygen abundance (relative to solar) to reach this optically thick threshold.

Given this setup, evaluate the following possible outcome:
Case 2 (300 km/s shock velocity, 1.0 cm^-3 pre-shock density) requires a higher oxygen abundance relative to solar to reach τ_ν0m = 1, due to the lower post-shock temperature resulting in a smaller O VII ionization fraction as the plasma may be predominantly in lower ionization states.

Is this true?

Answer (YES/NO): NO